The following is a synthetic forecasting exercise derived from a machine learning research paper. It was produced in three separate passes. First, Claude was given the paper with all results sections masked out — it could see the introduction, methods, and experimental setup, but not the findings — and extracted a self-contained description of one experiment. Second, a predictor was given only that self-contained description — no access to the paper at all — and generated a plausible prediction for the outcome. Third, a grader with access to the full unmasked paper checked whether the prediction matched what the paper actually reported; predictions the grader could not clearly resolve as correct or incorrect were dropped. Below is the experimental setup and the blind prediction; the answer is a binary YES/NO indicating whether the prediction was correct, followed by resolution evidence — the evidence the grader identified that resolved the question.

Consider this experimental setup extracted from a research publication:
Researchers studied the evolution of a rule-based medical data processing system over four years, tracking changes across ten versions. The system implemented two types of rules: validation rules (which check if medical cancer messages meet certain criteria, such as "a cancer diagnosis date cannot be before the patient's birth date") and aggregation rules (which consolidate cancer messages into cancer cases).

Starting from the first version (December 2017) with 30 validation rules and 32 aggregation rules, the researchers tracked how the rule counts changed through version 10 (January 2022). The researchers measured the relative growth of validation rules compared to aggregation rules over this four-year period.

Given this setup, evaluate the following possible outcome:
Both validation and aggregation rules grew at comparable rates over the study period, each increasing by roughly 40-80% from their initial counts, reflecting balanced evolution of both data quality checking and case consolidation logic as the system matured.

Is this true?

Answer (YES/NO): NO